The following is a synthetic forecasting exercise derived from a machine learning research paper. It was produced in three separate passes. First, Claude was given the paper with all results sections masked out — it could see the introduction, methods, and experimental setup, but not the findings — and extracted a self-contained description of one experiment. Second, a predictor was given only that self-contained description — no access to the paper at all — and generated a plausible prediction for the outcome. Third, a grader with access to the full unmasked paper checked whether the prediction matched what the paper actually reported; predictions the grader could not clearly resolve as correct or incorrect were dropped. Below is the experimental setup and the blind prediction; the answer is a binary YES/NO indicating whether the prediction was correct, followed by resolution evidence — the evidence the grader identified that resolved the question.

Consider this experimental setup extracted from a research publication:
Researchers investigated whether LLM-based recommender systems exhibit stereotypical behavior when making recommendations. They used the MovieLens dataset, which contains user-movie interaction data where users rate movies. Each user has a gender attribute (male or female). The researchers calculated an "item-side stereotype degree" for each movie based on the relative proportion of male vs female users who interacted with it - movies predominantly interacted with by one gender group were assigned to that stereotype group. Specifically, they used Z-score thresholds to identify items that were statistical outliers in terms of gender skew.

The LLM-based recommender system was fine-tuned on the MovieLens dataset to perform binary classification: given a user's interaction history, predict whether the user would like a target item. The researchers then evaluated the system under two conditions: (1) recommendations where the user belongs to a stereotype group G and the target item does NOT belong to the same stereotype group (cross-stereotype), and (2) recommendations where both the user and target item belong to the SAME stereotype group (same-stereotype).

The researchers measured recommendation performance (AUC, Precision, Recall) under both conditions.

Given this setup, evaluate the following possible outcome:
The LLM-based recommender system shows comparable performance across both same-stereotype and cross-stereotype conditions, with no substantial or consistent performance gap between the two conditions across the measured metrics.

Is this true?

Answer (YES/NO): NO